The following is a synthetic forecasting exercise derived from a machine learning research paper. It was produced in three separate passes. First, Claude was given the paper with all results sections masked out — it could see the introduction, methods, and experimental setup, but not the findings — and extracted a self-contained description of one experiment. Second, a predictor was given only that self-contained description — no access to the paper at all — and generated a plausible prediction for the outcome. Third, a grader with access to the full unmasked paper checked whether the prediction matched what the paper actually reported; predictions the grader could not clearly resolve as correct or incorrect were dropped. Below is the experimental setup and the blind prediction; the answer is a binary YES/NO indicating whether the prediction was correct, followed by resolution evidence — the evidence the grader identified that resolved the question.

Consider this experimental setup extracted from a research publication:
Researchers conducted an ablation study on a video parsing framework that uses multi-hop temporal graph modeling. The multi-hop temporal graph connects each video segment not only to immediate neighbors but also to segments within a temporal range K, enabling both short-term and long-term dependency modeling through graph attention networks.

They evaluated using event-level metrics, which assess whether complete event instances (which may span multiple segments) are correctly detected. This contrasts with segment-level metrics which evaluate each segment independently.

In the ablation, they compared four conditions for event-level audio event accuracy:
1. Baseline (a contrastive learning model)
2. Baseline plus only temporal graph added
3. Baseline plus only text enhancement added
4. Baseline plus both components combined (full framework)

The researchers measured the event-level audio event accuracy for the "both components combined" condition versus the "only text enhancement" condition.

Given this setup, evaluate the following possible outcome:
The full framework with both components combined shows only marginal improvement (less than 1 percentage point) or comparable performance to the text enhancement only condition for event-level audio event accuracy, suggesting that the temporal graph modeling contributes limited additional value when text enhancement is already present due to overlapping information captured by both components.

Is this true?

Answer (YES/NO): NO